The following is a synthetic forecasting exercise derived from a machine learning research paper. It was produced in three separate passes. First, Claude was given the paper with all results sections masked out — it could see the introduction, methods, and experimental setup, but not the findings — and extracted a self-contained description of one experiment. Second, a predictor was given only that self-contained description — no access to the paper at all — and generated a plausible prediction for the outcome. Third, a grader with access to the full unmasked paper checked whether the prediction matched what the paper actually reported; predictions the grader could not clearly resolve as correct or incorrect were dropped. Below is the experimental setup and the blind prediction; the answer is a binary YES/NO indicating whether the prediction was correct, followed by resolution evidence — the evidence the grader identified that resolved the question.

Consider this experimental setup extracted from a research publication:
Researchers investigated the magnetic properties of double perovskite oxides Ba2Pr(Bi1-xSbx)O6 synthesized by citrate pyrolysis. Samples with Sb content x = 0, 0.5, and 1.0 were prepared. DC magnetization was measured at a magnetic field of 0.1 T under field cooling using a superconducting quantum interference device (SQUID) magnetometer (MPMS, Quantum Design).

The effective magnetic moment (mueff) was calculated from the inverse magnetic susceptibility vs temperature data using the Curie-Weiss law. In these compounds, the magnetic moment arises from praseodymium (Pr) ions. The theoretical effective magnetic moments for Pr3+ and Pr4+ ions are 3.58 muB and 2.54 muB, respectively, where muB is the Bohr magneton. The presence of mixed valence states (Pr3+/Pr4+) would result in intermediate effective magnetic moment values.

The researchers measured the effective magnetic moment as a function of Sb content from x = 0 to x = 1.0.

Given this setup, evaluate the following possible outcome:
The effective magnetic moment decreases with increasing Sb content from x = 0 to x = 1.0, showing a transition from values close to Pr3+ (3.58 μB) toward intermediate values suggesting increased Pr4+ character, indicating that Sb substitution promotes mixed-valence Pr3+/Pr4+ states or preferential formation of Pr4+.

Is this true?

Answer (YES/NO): NO